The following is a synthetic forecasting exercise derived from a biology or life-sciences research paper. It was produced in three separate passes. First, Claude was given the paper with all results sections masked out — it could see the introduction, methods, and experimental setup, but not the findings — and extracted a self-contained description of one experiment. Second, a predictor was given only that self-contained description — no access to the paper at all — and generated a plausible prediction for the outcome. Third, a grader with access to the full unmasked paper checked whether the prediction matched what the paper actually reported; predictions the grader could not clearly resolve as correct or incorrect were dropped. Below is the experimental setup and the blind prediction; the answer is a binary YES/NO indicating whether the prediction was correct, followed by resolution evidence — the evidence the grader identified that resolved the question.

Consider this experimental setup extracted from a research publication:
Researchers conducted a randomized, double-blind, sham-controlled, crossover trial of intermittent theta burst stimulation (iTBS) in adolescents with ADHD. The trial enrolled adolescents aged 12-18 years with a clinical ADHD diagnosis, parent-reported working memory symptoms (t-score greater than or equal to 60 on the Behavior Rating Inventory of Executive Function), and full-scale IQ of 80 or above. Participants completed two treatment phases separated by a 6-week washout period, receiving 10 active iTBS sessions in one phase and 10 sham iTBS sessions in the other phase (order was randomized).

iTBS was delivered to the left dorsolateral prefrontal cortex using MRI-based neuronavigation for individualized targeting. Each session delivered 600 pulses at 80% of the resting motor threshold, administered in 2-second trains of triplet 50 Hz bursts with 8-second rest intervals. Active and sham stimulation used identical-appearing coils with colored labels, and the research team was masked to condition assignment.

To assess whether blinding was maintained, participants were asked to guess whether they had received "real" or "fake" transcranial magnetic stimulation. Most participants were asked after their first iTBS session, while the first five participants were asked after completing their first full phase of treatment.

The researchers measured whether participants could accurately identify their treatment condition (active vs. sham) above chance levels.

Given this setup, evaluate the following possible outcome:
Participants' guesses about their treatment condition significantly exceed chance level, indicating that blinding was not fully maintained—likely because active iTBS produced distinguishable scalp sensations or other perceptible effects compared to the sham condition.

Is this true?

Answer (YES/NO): NO